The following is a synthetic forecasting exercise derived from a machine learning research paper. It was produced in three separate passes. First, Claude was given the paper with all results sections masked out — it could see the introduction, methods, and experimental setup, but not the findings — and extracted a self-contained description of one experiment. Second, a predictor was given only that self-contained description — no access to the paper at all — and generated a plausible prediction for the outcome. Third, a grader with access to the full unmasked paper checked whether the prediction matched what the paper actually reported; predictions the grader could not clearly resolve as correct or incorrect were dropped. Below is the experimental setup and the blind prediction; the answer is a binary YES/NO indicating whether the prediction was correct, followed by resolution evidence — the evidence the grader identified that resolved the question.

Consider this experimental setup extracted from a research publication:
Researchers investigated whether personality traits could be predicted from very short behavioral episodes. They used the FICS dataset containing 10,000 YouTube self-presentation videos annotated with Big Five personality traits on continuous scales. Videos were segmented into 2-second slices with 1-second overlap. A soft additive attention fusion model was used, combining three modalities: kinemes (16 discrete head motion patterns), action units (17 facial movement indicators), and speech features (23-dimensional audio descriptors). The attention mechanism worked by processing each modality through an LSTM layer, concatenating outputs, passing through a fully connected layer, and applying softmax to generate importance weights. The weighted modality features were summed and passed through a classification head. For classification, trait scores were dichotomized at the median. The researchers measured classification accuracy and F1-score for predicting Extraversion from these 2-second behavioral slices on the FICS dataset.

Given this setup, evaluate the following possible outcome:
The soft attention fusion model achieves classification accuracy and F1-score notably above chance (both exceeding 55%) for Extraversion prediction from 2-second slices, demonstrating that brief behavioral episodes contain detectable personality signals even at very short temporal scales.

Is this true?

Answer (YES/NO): YES